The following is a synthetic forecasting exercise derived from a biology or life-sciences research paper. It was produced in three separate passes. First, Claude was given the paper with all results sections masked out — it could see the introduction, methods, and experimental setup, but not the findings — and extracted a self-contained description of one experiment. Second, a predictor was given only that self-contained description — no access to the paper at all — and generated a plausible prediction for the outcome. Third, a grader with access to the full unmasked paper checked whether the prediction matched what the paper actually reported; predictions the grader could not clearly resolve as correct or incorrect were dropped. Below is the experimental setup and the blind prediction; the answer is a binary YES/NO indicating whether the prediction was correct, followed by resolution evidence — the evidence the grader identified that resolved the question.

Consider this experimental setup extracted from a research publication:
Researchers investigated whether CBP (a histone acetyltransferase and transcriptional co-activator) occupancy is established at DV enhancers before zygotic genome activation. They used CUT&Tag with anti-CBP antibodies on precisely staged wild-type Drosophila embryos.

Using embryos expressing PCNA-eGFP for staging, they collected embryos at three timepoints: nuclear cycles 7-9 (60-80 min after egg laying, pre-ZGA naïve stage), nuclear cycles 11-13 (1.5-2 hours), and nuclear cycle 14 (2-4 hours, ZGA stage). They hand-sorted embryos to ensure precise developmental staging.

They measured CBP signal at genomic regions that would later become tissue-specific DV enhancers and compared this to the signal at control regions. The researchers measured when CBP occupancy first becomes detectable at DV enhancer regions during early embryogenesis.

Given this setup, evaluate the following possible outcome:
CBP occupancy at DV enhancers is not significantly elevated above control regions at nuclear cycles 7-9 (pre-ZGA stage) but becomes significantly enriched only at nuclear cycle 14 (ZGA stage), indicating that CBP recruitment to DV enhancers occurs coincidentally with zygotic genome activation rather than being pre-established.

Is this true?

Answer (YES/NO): NO